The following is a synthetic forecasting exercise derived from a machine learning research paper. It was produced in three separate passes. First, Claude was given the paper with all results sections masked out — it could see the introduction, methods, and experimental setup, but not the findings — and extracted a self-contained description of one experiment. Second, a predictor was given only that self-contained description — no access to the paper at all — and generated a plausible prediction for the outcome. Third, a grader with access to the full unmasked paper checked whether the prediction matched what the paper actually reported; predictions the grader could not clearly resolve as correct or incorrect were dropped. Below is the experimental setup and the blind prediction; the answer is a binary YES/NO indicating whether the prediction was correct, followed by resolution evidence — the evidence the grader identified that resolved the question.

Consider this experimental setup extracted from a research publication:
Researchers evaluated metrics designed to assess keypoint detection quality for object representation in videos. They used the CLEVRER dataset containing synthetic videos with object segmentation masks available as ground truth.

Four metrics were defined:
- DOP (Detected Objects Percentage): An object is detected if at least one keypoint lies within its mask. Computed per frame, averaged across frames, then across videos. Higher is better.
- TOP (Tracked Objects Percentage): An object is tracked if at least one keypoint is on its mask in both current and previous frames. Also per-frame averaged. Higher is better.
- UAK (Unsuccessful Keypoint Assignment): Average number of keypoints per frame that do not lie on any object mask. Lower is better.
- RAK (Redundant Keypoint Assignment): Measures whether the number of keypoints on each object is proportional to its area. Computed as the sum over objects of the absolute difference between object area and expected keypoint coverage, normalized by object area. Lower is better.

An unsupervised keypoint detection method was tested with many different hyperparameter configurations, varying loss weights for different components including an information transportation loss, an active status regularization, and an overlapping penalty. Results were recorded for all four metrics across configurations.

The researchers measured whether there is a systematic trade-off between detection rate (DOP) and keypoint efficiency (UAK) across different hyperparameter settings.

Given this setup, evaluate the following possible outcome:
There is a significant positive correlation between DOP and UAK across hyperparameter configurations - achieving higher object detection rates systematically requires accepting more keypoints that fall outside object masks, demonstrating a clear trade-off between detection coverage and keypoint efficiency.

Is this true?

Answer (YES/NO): YES